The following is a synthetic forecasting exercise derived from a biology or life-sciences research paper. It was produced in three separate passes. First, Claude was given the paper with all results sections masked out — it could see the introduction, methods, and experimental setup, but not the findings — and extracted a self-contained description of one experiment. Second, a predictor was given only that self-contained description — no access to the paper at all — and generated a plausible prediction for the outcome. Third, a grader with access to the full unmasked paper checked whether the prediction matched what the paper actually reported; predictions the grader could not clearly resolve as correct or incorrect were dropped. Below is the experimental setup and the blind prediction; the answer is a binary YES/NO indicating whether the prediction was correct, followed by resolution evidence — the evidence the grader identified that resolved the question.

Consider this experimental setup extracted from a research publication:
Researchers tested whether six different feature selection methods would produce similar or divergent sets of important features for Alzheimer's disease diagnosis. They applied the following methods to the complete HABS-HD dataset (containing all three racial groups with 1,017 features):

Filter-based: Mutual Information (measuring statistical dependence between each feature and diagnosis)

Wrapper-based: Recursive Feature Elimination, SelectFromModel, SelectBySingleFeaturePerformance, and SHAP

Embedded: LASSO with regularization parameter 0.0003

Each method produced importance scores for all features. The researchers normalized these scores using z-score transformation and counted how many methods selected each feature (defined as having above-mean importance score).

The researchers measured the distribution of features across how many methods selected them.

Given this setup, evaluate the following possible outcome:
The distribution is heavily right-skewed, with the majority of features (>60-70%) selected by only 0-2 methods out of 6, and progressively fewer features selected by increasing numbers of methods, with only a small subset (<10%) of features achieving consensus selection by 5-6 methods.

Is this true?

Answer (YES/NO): NO